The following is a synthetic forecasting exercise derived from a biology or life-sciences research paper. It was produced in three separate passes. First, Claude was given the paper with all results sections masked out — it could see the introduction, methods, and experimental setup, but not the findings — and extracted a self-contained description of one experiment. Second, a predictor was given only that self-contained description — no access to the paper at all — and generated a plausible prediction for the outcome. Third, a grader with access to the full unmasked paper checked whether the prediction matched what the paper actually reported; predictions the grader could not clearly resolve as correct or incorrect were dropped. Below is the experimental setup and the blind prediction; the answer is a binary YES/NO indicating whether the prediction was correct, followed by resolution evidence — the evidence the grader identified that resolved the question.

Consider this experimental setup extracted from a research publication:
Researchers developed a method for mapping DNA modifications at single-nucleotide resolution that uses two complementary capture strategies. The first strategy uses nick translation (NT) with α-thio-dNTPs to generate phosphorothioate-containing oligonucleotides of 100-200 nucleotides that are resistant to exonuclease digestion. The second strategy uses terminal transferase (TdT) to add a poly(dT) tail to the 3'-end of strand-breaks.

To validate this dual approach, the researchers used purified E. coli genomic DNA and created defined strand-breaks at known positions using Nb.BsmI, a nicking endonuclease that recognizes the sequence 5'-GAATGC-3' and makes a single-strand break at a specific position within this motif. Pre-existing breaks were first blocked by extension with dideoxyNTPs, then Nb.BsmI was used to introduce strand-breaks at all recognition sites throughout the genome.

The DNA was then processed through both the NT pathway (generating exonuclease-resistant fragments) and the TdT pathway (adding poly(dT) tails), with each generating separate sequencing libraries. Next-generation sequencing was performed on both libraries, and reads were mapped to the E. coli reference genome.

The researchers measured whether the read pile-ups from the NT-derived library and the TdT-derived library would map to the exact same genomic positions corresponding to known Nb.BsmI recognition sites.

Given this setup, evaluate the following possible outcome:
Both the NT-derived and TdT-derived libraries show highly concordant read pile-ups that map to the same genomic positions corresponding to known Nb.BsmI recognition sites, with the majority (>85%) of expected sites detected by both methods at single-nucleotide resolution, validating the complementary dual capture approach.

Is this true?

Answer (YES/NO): YES